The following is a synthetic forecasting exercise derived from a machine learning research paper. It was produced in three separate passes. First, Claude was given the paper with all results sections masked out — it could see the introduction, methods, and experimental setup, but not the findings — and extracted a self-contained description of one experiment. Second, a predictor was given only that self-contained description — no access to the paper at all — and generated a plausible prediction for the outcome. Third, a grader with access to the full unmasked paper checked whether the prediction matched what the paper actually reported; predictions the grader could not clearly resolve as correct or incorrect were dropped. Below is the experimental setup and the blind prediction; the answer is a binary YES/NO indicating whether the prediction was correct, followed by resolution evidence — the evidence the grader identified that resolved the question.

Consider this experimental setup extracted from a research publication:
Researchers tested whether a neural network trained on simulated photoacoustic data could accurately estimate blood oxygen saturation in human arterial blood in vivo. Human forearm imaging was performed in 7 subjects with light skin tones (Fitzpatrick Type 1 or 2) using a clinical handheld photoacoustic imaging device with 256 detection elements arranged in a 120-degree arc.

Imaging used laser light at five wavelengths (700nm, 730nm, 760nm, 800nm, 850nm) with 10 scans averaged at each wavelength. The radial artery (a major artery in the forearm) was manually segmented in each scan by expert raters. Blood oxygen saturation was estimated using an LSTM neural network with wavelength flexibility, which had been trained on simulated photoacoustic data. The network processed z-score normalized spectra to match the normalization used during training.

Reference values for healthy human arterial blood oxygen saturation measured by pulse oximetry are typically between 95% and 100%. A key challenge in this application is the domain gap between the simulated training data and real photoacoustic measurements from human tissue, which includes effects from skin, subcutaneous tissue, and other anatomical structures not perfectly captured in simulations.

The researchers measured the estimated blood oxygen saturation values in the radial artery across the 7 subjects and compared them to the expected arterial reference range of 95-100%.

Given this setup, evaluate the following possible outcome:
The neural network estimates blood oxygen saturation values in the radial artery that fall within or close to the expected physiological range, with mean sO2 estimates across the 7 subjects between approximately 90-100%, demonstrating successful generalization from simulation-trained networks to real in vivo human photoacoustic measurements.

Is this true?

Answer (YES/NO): YES